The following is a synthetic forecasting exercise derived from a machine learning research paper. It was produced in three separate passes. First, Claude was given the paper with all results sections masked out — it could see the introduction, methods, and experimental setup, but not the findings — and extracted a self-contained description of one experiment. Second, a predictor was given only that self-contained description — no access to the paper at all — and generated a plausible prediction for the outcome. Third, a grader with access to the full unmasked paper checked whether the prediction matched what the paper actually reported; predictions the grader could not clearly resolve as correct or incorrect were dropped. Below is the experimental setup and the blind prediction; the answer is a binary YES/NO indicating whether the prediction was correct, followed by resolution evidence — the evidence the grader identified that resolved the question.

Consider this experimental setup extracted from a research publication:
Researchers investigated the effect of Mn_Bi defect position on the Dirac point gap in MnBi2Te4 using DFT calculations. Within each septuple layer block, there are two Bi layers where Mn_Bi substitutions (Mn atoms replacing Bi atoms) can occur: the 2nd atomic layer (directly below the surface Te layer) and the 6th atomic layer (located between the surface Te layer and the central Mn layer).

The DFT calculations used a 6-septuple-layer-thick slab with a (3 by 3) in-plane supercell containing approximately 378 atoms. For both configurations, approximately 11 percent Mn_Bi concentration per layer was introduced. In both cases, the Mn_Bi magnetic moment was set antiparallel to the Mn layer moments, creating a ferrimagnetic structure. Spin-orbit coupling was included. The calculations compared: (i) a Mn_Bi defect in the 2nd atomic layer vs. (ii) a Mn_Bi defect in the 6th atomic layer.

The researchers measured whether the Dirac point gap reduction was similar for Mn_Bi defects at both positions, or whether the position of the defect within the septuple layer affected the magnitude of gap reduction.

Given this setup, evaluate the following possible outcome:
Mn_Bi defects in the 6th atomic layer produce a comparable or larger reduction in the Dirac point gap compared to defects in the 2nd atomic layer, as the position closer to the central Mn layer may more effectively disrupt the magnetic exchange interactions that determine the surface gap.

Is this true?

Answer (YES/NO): YES